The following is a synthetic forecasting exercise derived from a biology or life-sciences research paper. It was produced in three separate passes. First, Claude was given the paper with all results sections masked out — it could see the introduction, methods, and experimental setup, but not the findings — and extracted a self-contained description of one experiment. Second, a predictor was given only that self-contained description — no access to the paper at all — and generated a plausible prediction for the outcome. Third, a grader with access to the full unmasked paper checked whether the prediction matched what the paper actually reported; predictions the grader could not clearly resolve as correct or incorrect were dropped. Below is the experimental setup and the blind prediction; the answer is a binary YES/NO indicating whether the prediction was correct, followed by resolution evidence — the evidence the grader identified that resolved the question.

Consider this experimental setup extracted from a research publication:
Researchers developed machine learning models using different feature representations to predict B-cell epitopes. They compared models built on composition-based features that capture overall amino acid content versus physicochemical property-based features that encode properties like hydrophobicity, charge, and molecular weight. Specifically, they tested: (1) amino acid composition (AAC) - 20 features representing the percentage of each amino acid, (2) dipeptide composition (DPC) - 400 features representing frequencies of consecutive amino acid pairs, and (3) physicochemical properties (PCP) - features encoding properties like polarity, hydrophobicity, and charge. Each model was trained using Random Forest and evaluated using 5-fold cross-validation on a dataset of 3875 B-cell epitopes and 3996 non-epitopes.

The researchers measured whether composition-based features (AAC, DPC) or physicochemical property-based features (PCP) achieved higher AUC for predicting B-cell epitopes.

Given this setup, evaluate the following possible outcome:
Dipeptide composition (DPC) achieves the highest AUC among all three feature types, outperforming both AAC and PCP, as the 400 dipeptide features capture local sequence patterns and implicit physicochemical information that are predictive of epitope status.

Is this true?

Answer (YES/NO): YES